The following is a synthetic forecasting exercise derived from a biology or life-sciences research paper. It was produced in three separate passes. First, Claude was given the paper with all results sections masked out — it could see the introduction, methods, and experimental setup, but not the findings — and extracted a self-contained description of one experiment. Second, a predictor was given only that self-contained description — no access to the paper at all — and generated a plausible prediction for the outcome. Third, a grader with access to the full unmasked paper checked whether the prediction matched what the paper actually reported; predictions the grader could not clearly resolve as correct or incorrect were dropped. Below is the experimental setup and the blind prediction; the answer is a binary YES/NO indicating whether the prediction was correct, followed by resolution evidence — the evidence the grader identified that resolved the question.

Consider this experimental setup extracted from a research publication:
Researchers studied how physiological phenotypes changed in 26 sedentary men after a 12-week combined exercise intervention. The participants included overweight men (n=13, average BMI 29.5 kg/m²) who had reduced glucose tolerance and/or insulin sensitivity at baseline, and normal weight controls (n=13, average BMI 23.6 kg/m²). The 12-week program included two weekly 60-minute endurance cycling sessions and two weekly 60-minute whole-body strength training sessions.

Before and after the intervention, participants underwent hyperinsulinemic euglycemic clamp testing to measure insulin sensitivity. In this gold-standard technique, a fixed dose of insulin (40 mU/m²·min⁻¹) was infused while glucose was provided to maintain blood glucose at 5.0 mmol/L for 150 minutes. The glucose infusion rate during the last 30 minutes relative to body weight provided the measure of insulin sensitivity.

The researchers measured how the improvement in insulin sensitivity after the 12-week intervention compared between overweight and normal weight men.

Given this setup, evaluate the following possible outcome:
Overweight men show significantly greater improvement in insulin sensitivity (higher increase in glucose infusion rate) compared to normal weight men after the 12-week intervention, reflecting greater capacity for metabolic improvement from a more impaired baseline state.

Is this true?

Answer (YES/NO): NO